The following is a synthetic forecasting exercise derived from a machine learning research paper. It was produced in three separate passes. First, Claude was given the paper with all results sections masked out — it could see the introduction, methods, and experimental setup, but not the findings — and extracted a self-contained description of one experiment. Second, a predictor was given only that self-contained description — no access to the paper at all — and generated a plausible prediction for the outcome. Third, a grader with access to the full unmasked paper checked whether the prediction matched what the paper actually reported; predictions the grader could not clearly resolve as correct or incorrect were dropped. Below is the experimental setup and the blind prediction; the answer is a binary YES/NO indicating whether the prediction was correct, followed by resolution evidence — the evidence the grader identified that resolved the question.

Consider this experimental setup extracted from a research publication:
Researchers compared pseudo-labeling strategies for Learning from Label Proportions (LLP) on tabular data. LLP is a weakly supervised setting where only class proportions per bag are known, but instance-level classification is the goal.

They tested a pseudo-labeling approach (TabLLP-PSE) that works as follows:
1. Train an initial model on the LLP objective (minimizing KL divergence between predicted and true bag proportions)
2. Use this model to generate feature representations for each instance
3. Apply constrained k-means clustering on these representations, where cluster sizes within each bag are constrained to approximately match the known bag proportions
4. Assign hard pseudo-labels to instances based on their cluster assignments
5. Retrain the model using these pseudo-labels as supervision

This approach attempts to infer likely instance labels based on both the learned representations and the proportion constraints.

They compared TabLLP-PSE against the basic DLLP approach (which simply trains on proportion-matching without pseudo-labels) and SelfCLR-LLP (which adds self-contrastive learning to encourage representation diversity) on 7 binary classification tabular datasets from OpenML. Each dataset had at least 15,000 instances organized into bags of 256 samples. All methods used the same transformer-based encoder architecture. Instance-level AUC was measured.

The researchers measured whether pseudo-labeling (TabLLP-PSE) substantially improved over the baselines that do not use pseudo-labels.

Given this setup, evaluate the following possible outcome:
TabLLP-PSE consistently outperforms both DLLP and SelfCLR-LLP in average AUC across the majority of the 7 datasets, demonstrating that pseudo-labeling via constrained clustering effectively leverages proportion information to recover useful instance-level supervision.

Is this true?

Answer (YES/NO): NO